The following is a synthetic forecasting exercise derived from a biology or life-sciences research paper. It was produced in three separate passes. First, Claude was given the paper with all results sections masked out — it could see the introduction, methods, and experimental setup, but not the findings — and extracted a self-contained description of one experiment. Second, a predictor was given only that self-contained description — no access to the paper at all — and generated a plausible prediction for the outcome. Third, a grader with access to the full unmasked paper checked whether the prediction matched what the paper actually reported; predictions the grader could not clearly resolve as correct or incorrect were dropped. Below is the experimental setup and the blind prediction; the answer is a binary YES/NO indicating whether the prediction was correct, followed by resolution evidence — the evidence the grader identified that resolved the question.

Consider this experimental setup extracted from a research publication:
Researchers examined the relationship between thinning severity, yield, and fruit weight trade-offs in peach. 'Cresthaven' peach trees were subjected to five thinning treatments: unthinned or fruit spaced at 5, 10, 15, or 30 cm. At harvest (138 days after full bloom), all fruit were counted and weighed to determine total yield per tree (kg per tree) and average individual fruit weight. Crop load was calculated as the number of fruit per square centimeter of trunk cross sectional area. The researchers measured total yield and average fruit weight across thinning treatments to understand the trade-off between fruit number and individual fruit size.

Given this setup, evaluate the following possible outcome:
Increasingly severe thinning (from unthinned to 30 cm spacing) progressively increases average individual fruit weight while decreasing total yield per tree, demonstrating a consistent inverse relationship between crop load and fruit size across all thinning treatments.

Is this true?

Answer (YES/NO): NO